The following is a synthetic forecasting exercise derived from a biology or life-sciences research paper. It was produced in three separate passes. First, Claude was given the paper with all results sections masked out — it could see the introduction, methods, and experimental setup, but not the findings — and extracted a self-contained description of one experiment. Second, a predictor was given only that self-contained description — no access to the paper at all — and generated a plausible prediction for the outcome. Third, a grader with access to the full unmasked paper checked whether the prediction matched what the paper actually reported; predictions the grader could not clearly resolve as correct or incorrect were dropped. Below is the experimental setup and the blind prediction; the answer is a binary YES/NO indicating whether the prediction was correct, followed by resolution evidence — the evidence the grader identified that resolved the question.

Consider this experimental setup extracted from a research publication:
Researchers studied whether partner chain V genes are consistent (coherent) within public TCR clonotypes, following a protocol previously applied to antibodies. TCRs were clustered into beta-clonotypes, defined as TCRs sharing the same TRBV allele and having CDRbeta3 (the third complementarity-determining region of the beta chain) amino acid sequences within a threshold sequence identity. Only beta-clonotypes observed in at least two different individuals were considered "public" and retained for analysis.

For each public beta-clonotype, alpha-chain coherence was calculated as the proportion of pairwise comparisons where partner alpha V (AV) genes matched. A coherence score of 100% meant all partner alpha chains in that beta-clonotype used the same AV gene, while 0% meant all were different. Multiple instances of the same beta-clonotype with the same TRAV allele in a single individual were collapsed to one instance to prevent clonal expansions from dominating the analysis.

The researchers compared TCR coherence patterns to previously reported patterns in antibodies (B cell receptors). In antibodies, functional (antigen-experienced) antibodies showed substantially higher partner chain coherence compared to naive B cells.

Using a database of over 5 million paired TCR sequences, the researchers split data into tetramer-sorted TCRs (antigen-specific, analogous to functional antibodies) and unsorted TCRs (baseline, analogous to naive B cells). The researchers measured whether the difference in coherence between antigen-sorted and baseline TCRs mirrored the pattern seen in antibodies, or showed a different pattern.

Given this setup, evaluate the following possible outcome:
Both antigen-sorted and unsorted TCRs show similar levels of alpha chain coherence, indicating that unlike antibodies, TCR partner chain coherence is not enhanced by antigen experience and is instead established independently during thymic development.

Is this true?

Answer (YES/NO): NO